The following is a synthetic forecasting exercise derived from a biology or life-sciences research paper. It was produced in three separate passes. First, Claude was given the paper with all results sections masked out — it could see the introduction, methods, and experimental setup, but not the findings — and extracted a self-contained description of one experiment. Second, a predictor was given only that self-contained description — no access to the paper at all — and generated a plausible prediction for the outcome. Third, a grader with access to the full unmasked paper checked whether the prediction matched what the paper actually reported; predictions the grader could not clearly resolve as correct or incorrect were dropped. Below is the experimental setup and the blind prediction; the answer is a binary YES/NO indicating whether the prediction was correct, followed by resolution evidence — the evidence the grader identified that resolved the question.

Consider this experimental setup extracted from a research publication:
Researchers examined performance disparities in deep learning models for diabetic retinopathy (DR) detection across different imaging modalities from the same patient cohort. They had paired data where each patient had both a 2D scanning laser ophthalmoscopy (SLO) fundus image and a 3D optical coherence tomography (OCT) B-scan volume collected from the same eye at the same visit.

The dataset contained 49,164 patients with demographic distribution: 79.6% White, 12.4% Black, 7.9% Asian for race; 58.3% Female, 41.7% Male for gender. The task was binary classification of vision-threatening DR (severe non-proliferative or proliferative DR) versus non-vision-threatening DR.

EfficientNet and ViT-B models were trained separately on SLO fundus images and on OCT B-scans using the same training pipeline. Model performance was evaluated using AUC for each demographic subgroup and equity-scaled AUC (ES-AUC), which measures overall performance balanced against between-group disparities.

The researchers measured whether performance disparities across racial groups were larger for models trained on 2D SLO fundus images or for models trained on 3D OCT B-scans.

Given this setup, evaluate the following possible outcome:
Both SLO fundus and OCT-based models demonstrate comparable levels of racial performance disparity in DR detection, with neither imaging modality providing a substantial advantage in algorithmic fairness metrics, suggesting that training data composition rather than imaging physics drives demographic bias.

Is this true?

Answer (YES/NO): NO